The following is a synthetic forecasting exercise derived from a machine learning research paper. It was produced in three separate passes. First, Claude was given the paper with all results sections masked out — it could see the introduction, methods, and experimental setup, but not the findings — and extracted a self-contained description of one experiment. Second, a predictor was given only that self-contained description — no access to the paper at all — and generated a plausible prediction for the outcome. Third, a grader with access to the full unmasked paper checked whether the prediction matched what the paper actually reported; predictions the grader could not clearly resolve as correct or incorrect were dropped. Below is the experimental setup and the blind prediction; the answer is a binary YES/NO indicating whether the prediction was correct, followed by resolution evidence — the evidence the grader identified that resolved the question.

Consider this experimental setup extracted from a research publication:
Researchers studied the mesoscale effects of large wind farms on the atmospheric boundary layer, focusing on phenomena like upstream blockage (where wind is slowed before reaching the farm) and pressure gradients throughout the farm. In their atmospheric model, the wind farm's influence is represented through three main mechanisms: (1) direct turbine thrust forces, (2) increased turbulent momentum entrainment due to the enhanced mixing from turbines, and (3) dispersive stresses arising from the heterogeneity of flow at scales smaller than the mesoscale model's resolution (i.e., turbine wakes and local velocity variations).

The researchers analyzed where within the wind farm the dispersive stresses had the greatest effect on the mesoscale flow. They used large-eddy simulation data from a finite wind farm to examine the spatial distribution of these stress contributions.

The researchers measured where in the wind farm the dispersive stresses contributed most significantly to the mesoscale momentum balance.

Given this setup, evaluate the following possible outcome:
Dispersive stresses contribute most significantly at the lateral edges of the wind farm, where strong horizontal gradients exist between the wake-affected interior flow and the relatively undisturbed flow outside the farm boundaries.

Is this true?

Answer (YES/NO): NO